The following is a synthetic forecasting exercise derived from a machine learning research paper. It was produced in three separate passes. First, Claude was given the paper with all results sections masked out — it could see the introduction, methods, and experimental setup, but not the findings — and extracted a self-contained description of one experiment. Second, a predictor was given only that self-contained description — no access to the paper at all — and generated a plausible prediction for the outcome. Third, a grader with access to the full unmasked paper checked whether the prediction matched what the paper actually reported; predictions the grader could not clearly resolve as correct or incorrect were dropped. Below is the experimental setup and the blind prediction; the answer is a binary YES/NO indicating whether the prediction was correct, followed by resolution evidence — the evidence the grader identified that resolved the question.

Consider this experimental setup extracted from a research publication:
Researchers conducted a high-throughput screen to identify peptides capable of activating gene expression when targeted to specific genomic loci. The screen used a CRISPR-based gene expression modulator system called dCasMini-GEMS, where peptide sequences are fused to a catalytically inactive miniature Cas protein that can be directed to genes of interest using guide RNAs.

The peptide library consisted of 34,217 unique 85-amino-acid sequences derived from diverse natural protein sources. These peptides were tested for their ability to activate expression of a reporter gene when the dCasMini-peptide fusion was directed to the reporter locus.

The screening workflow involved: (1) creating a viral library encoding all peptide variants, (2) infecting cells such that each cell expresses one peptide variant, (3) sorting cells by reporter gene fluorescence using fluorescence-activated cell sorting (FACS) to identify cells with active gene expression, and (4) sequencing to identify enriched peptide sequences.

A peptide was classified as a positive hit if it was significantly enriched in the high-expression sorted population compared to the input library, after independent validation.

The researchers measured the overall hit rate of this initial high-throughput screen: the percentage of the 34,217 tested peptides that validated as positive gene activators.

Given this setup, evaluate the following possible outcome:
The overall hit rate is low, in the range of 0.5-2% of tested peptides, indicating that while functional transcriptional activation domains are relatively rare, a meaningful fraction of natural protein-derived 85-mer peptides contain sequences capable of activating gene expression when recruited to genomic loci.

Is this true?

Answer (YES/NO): YES